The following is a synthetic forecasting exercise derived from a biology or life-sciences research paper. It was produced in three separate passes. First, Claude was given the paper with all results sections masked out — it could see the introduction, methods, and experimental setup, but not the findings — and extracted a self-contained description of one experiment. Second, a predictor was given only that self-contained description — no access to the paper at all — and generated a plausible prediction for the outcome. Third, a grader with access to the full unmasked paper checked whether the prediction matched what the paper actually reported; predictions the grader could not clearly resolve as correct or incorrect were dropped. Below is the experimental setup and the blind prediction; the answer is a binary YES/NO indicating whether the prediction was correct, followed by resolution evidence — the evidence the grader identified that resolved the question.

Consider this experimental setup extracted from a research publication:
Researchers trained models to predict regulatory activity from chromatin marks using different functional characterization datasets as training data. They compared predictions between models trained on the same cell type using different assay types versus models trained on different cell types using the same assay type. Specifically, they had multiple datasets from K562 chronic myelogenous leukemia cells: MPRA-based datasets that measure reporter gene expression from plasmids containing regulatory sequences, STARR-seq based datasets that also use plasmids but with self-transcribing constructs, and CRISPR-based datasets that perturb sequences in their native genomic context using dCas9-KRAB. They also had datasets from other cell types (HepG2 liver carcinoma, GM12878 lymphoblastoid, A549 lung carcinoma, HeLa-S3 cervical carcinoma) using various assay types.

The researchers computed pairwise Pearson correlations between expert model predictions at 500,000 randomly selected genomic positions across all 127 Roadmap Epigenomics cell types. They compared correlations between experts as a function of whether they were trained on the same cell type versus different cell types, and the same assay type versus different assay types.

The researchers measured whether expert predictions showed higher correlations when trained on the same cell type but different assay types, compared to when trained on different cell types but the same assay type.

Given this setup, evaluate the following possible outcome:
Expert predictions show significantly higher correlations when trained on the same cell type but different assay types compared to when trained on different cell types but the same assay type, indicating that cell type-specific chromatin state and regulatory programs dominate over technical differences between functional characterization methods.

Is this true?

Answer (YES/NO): NO